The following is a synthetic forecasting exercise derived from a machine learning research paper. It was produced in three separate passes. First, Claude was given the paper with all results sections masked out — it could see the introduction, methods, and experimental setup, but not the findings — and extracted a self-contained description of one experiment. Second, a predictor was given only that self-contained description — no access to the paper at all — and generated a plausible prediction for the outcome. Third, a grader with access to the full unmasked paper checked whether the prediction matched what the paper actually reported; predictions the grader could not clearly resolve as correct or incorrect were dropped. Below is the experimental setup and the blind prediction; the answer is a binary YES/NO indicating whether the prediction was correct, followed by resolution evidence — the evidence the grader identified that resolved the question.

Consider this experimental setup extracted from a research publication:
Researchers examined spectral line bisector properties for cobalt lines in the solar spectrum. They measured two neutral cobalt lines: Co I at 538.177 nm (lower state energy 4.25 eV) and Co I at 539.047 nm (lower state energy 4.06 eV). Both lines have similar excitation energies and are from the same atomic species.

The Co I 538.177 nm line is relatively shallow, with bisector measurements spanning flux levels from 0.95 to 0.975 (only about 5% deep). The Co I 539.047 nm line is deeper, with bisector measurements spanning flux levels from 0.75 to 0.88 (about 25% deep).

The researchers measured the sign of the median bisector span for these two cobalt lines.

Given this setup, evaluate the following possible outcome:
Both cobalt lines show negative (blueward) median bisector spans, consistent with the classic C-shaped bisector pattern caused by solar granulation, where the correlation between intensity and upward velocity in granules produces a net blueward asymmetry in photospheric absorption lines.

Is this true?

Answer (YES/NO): NO